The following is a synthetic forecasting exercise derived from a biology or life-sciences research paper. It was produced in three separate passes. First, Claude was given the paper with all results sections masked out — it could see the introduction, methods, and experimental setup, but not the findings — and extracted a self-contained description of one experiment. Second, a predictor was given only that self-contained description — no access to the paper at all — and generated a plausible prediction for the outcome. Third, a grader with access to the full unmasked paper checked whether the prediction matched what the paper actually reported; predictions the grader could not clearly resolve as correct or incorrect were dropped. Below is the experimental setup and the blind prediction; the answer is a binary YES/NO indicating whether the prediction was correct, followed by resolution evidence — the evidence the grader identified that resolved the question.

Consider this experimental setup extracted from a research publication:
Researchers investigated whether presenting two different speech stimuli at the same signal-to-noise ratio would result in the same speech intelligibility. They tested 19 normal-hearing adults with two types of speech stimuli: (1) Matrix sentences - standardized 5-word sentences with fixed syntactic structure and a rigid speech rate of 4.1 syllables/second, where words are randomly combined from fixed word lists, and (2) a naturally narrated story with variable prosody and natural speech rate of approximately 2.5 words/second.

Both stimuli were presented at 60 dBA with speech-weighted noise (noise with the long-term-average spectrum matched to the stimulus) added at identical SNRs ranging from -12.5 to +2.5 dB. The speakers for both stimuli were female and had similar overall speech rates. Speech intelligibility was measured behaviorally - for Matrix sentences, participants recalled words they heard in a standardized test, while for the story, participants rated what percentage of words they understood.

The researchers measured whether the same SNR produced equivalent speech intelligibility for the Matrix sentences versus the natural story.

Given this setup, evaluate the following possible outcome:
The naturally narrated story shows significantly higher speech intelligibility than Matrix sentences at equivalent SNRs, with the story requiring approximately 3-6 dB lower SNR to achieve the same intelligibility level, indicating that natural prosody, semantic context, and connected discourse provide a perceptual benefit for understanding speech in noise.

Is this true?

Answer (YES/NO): NO